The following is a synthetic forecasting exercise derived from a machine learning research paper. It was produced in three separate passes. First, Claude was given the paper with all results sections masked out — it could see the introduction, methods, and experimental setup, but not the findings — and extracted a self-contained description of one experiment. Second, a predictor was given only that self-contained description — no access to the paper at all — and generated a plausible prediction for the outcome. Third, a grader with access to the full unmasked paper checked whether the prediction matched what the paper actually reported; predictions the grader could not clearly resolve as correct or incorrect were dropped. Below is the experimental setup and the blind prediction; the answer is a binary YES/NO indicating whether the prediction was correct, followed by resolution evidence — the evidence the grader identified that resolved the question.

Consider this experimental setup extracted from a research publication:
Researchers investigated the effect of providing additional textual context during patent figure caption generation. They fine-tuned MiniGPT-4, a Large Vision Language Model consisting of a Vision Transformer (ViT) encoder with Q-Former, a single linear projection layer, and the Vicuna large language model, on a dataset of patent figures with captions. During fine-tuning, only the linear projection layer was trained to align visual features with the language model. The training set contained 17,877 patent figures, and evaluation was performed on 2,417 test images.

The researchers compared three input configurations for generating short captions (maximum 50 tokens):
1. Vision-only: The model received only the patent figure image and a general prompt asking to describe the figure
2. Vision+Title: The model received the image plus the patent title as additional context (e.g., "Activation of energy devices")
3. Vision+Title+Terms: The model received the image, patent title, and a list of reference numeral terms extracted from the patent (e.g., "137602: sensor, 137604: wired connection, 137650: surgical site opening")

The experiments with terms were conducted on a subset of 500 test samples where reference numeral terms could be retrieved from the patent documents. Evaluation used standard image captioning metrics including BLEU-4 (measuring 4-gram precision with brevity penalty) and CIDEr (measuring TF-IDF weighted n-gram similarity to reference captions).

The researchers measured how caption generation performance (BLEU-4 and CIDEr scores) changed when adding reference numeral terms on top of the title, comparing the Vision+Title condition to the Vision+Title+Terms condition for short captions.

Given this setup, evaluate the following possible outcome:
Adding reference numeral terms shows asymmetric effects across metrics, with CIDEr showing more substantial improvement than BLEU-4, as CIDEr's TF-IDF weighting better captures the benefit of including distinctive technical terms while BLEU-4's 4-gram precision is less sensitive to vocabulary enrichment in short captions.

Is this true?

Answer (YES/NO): NO